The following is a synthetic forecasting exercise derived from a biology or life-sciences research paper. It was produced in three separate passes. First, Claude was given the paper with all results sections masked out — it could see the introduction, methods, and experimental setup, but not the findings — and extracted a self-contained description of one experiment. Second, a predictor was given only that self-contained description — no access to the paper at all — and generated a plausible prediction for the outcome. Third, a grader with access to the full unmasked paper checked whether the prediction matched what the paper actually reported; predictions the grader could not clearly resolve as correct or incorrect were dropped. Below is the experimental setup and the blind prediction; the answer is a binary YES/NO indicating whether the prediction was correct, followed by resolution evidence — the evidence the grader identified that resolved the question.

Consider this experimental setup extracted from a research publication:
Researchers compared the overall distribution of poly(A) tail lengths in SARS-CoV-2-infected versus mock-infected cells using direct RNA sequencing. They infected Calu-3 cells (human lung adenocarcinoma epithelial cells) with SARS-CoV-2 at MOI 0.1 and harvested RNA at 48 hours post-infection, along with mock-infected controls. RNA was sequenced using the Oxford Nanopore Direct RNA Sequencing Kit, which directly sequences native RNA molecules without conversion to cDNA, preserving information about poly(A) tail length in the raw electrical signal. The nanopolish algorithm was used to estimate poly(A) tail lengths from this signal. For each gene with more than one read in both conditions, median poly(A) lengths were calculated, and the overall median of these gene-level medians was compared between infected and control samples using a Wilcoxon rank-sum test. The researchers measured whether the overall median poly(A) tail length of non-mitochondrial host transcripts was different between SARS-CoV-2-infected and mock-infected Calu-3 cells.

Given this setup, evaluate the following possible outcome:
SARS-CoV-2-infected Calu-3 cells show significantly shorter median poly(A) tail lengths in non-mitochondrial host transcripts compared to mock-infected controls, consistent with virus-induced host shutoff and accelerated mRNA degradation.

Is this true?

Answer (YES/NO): NO